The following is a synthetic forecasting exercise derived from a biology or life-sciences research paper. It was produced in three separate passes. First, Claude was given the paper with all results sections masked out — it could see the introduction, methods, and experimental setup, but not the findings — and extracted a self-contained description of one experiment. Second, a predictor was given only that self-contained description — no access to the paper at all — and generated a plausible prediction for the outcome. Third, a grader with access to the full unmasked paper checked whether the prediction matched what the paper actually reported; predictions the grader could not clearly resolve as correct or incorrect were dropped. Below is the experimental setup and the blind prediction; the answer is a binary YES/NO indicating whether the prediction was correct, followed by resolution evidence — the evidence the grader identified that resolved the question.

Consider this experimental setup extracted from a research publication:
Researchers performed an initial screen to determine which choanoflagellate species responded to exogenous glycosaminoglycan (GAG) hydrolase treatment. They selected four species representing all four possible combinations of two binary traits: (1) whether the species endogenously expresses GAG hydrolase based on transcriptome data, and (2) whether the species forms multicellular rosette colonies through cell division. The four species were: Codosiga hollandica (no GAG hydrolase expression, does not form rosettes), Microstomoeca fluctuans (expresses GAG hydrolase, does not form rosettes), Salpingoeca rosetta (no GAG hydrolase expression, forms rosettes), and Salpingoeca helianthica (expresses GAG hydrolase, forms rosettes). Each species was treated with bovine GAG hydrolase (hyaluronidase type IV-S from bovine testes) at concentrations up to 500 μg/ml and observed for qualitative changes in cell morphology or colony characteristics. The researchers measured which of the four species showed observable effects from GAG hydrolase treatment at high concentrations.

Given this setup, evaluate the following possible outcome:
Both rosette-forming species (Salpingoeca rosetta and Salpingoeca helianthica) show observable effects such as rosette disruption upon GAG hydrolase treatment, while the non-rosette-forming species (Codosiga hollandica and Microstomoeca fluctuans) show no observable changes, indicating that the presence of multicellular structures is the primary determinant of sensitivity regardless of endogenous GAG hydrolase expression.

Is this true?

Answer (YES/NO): NO